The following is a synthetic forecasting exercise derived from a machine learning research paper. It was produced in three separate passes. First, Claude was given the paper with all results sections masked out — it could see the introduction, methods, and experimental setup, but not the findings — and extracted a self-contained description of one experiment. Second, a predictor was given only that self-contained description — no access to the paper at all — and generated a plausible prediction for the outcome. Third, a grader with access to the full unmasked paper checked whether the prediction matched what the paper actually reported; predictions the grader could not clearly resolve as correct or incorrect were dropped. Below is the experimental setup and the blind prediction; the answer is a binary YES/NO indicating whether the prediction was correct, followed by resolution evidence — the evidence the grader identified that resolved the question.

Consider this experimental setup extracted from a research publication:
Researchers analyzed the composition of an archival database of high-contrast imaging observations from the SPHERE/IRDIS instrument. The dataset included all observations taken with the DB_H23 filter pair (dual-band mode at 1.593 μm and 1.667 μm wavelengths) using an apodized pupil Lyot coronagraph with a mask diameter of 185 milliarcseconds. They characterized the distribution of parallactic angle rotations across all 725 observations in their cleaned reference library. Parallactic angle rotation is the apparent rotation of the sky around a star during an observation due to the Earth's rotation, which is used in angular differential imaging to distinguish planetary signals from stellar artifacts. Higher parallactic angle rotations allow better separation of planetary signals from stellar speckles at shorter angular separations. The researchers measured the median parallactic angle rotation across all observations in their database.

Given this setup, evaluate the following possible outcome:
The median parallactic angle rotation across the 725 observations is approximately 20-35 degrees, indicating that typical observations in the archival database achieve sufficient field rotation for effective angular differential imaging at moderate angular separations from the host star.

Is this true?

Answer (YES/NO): YES